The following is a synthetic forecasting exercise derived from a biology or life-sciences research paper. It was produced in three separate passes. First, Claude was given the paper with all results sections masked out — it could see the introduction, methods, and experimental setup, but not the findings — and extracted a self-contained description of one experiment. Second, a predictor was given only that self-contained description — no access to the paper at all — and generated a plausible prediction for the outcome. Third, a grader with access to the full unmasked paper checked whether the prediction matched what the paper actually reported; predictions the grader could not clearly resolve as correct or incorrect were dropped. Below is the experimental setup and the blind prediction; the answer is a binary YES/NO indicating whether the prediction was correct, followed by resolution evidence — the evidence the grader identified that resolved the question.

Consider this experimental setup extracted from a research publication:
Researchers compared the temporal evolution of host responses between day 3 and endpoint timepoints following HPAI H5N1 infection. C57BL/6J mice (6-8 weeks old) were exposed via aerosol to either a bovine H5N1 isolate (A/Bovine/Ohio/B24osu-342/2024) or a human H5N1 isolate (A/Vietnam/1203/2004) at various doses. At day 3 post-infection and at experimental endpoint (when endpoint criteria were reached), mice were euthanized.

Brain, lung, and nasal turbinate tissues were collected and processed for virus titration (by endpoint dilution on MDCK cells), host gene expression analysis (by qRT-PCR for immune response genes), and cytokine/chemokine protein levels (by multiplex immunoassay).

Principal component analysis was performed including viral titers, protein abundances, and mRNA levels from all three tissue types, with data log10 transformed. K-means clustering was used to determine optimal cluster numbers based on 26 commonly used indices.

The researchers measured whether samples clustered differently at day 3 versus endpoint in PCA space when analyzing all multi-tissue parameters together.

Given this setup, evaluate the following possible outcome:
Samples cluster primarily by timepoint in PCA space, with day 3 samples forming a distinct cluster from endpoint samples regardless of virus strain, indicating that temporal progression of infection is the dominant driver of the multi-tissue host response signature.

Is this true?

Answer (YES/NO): NO